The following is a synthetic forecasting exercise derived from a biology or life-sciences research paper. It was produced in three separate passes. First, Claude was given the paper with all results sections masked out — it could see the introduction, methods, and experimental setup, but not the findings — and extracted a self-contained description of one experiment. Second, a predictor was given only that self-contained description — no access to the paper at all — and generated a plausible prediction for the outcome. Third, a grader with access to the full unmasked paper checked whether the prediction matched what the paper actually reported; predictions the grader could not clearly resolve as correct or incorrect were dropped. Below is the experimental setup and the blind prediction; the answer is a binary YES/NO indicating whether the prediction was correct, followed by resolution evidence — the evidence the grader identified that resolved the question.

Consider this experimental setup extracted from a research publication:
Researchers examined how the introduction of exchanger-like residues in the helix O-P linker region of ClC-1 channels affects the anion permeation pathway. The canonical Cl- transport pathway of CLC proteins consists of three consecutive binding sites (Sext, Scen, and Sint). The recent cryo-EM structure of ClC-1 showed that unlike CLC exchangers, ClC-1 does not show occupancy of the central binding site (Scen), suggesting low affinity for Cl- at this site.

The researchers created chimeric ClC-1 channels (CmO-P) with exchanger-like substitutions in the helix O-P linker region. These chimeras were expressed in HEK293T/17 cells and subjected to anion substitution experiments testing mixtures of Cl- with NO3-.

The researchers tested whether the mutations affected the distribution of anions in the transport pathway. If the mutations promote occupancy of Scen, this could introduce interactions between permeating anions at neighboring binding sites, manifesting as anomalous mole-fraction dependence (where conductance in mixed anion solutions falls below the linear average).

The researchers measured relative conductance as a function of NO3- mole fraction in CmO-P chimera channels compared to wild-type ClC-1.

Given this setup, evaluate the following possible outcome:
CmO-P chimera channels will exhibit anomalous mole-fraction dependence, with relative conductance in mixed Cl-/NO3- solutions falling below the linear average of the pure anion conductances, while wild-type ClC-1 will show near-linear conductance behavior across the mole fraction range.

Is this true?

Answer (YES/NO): YES